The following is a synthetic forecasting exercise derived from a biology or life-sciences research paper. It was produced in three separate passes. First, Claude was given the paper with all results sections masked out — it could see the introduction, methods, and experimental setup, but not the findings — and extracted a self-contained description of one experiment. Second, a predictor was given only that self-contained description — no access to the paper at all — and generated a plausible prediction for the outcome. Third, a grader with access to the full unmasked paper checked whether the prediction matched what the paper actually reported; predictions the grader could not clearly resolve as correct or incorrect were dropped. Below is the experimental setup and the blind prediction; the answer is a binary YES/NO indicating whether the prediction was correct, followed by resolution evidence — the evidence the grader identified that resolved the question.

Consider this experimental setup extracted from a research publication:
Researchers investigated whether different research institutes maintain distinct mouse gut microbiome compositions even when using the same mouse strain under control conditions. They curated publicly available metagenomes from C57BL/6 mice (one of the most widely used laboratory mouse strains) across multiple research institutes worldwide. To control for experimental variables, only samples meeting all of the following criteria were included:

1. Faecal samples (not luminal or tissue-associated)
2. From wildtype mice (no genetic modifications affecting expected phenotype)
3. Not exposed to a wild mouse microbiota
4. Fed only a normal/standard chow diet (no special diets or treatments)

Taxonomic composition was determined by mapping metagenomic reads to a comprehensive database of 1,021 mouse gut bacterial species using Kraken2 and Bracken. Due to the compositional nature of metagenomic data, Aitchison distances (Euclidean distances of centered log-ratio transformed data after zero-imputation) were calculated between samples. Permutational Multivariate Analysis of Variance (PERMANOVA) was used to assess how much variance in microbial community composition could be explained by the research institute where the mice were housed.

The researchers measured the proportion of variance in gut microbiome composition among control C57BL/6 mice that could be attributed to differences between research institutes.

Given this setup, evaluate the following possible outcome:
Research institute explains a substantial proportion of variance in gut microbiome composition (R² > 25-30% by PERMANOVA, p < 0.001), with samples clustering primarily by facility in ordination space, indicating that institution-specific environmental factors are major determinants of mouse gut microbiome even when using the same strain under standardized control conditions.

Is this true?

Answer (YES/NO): YES